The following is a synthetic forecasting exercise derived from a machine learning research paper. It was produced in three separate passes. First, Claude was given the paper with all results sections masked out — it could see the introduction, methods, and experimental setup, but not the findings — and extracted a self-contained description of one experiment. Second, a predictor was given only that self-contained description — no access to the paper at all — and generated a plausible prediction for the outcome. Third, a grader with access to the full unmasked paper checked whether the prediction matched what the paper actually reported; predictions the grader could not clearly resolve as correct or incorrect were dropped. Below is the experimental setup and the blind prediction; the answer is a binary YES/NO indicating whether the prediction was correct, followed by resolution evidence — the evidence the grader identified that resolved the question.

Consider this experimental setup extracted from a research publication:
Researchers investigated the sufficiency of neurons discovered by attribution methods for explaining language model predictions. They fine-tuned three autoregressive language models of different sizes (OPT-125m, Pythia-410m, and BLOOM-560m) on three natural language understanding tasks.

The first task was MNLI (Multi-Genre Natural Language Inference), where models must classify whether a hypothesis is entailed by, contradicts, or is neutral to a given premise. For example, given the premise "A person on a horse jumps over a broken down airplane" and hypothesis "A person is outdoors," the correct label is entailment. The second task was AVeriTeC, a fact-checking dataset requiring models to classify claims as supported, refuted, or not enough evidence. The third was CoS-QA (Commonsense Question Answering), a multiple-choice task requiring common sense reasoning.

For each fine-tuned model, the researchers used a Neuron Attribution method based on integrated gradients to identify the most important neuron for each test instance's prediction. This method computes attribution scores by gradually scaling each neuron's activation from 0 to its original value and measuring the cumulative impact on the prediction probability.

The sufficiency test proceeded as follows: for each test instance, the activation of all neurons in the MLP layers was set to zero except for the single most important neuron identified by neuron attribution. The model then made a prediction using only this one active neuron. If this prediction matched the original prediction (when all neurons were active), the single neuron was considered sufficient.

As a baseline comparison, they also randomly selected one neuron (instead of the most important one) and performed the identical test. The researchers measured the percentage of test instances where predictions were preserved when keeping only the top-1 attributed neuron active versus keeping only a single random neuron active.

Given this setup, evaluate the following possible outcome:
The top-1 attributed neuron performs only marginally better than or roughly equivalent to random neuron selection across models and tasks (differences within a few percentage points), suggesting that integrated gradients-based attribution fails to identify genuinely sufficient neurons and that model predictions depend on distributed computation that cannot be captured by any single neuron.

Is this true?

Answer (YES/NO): NO